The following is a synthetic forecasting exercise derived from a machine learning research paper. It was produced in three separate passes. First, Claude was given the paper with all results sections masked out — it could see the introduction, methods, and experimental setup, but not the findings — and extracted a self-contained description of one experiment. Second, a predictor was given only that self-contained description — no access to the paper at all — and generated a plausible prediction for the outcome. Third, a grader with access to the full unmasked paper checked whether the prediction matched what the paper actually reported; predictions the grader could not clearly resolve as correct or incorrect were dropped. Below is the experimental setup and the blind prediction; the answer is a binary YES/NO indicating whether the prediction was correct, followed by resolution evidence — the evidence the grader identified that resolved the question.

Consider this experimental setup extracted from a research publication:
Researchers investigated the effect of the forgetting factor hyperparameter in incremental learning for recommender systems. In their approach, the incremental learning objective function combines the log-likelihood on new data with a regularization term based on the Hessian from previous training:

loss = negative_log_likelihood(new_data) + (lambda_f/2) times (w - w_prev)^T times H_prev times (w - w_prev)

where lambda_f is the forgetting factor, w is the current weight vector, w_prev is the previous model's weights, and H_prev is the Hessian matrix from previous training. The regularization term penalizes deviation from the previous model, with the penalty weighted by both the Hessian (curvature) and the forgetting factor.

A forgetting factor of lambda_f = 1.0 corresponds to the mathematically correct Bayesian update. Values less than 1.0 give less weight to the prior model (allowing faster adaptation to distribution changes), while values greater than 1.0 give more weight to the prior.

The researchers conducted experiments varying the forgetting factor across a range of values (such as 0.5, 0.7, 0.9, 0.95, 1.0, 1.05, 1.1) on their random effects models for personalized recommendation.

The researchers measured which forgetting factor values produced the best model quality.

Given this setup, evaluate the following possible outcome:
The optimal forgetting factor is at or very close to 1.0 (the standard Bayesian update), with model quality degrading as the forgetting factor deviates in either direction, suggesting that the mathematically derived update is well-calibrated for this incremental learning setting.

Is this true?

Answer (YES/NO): YES